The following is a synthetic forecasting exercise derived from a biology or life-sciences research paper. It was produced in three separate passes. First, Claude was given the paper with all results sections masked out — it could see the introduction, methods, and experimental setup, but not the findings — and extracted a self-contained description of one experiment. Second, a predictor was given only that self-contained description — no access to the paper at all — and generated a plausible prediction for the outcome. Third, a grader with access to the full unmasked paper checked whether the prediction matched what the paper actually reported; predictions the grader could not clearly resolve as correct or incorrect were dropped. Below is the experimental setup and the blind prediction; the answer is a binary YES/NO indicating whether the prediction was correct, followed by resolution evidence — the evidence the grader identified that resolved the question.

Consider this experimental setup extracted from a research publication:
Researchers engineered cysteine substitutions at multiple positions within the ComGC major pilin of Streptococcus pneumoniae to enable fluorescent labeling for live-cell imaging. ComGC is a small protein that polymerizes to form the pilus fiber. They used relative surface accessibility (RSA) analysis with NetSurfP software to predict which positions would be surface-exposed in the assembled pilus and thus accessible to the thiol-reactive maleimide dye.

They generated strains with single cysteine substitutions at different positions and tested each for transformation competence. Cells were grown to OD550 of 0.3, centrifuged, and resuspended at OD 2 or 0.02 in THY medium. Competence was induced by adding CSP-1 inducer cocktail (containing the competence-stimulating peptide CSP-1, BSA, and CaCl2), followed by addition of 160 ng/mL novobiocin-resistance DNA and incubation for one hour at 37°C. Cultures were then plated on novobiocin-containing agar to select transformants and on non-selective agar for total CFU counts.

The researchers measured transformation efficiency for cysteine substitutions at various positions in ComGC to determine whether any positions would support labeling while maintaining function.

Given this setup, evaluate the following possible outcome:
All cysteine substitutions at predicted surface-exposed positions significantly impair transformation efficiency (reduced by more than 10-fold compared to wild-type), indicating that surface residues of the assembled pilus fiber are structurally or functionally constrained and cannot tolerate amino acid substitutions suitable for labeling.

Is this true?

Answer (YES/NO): NO